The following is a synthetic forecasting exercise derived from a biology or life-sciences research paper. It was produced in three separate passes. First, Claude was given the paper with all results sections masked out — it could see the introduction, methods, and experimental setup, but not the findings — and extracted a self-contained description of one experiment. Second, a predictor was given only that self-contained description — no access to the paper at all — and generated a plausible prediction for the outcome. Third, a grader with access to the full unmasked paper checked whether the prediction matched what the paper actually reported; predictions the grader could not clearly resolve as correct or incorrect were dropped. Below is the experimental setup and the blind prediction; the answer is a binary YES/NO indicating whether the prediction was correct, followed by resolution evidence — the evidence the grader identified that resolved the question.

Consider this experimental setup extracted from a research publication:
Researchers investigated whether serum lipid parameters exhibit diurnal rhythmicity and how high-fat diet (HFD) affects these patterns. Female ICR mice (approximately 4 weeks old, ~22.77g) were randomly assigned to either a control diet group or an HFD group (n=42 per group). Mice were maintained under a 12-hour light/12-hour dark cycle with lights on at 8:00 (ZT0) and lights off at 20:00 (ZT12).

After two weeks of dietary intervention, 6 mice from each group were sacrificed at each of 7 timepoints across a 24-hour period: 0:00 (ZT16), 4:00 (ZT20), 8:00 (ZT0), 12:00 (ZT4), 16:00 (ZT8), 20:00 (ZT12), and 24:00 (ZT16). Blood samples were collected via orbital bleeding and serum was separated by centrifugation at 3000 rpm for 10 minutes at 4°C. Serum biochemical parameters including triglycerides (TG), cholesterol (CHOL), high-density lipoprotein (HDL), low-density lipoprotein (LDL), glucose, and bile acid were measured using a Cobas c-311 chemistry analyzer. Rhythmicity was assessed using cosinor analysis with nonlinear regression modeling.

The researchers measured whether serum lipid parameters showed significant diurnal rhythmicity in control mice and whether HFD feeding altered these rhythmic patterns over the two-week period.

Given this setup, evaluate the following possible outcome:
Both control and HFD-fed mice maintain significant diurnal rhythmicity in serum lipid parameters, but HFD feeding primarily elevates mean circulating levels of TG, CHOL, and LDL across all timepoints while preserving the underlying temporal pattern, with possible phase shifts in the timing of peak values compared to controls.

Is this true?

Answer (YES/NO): NO